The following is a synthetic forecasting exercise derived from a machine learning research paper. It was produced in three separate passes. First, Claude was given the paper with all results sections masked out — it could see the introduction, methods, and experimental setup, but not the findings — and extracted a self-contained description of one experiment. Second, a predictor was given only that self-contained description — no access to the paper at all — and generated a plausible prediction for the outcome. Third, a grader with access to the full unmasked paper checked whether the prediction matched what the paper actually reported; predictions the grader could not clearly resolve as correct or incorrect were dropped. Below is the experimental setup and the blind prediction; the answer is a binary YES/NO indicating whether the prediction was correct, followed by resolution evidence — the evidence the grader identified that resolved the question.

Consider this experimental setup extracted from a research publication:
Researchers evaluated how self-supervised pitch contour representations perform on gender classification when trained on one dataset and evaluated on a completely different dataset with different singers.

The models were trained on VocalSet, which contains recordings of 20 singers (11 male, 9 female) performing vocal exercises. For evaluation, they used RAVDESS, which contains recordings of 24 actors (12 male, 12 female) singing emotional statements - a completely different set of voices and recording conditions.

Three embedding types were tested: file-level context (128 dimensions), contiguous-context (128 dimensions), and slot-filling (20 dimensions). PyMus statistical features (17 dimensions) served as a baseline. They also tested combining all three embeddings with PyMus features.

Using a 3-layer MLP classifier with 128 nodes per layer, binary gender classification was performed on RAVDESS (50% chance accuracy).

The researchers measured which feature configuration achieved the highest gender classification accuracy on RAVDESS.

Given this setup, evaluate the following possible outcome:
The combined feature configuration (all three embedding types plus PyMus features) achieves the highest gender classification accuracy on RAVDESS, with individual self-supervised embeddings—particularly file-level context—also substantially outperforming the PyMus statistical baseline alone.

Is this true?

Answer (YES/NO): NO